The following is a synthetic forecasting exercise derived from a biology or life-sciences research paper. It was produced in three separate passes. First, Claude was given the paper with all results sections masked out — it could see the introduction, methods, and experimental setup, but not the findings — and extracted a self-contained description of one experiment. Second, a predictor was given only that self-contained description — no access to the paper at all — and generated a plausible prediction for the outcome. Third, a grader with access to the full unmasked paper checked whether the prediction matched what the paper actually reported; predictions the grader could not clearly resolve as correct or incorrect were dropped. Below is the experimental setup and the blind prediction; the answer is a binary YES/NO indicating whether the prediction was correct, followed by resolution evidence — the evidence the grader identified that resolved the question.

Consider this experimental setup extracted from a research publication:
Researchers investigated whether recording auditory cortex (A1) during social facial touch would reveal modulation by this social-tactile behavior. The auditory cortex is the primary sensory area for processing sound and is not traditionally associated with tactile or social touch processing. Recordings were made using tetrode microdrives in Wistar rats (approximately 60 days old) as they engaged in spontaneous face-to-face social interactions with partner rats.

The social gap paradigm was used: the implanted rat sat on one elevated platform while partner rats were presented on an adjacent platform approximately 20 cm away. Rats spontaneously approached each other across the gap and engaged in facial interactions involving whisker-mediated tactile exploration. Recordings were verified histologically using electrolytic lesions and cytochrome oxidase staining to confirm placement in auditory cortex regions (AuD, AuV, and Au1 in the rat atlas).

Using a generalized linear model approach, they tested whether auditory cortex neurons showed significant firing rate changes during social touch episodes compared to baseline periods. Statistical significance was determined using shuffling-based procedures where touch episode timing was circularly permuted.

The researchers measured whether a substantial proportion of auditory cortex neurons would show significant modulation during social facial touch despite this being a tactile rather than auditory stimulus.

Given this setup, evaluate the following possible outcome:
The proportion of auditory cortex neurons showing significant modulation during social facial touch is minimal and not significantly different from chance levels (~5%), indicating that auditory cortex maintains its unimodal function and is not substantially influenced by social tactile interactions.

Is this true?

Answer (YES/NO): NO